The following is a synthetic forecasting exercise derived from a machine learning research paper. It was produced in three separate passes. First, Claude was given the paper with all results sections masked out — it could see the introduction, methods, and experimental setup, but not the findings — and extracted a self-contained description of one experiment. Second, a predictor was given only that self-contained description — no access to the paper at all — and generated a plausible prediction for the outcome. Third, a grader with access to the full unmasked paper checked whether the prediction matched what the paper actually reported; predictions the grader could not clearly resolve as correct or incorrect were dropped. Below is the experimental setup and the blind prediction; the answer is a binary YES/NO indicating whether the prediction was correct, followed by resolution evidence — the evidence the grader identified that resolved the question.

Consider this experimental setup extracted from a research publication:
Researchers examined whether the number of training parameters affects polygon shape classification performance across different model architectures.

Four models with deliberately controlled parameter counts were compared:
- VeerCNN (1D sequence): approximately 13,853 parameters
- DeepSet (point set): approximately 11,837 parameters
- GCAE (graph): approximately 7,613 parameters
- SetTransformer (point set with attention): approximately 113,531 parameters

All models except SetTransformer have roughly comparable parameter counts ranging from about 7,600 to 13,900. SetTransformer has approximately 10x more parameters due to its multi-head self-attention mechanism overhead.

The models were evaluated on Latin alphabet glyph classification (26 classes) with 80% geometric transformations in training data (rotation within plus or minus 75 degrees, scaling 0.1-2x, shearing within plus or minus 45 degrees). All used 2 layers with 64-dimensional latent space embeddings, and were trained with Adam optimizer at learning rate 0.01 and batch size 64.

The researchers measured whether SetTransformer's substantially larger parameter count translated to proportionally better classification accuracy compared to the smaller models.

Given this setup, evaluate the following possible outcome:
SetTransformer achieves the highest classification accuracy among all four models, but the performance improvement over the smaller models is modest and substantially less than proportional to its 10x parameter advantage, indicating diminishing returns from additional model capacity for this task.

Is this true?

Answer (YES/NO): NO